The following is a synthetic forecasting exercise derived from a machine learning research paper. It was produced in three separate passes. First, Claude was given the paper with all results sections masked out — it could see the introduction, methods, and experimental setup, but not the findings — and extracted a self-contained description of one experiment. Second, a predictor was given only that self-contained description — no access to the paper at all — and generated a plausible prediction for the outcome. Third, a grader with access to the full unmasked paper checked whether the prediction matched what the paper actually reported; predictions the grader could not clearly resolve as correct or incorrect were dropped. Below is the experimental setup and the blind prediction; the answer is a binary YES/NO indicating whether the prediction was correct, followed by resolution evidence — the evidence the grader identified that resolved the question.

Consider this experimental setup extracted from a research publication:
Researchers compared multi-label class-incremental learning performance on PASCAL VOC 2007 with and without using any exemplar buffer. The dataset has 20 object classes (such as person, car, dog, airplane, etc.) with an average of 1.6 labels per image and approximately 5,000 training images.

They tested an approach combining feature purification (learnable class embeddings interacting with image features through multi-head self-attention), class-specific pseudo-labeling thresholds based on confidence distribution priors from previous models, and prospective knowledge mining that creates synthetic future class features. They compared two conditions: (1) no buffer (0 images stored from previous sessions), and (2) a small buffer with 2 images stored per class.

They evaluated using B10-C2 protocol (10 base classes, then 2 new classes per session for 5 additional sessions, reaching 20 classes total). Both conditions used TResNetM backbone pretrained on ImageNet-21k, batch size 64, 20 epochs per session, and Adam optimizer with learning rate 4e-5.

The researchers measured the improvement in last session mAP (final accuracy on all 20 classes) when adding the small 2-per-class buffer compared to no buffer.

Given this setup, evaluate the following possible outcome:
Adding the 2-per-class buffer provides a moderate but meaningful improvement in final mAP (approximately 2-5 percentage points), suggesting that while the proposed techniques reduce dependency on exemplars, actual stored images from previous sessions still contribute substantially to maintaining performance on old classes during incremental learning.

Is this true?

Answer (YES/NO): YES